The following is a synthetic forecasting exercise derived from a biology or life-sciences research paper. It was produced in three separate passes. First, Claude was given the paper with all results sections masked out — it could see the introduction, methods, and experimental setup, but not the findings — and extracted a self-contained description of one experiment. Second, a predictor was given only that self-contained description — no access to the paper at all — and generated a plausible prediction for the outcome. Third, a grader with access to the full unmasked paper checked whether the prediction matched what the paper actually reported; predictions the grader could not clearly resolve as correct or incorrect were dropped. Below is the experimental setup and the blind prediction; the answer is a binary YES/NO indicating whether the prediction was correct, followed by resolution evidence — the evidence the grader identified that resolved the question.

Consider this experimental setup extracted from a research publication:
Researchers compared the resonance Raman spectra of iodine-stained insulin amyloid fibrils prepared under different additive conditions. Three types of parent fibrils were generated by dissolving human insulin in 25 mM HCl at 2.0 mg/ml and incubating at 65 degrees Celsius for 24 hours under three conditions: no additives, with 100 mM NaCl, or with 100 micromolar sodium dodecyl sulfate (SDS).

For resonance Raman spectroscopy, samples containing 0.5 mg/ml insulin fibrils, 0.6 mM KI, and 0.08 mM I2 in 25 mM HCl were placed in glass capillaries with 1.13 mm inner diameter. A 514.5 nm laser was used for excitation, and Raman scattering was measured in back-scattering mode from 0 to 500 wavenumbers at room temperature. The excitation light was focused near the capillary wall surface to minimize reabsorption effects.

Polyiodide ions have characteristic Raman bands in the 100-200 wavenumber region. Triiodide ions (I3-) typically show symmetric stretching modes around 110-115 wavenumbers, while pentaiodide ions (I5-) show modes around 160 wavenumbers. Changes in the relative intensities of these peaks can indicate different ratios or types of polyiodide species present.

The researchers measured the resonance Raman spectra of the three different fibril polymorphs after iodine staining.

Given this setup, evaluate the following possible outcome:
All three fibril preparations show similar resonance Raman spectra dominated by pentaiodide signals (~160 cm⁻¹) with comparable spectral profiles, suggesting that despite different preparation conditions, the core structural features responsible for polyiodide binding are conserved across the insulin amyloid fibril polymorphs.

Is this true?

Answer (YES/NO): NO